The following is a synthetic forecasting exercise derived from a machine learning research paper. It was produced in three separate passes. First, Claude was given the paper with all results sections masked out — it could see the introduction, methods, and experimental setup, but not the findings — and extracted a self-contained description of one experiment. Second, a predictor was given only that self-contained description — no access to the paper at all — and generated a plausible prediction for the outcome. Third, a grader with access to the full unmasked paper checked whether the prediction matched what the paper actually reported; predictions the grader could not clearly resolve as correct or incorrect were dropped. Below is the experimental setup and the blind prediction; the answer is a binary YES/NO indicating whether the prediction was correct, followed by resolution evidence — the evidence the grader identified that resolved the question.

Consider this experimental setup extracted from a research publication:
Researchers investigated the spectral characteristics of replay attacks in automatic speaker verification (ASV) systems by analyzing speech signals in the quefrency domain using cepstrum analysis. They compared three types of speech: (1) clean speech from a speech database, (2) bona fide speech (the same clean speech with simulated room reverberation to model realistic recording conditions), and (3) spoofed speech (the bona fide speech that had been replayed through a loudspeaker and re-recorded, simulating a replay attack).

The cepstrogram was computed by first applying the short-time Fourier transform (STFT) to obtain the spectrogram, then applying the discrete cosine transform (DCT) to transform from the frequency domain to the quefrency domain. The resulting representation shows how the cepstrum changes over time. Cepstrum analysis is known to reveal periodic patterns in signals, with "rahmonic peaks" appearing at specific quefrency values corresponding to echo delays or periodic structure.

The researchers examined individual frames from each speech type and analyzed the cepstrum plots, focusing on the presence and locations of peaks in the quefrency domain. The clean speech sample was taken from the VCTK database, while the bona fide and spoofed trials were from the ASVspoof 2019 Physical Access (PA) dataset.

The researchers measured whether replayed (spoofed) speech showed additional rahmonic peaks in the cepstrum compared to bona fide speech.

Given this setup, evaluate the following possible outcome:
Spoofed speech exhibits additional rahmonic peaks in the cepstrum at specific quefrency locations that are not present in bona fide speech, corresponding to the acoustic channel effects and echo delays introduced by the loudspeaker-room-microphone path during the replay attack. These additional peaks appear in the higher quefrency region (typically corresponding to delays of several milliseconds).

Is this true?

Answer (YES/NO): YES